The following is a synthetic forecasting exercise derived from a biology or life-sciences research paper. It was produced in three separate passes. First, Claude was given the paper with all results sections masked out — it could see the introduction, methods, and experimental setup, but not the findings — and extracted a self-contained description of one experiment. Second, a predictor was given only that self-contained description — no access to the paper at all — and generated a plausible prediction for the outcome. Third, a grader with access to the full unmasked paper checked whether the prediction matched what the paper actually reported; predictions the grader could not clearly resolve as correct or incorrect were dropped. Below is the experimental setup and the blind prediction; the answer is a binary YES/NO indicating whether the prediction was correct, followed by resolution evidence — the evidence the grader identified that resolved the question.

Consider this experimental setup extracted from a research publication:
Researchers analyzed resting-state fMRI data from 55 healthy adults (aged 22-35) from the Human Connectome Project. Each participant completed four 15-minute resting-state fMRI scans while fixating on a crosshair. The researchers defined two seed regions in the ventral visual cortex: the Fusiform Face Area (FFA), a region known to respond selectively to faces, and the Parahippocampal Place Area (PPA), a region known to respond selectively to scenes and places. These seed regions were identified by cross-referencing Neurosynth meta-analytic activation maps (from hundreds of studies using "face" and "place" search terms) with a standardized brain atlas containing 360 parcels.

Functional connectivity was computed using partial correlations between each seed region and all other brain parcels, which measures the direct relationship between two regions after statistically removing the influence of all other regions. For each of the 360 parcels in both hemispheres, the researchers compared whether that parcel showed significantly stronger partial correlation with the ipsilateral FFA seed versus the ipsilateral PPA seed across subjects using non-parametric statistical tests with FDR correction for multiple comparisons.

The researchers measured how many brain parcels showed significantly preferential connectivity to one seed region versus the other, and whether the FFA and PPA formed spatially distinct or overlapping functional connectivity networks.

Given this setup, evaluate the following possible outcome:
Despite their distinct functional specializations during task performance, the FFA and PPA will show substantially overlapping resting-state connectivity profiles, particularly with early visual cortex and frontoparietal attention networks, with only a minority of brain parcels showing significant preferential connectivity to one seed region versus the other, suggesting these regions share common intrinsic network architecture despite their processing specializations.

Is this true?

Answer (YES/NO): NO